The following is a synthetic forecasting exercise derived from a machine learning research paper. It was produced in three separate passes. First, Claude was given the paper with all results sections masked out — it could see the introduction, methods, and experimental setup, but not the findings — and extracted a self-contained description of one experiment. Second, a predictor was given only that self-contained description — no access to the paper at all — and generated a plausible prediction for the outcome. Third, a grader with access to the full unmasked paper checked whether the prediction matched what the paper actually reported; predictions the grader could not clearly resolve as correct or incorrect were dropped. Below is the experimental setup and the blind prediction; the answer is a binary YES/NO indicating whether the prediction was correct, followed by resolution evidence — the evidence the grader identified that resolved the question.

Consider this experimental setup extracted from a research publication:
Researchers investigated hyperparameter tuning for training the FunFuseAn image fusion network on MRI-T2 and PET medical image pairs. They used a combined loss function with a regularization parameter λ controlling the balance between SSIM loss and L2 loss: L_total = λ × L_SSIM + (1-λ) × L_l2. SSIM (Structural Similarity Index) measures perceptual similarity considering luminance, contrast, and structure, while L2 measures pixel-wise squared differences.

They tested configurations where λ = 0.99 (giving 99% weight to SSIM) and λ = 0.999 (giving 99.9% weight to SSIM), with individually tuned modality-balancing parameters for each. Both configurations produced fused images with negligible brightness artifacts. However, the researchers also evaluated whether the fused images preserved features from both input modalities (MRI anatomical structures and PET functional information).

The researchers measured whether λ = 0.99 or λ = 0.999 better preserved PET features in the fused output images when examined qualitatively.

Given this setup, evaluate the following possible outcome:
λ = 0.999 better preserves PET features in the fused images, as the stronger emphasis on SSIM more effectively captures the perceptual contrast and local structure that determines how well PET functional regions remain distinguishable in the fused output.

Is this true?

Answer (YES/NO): NO